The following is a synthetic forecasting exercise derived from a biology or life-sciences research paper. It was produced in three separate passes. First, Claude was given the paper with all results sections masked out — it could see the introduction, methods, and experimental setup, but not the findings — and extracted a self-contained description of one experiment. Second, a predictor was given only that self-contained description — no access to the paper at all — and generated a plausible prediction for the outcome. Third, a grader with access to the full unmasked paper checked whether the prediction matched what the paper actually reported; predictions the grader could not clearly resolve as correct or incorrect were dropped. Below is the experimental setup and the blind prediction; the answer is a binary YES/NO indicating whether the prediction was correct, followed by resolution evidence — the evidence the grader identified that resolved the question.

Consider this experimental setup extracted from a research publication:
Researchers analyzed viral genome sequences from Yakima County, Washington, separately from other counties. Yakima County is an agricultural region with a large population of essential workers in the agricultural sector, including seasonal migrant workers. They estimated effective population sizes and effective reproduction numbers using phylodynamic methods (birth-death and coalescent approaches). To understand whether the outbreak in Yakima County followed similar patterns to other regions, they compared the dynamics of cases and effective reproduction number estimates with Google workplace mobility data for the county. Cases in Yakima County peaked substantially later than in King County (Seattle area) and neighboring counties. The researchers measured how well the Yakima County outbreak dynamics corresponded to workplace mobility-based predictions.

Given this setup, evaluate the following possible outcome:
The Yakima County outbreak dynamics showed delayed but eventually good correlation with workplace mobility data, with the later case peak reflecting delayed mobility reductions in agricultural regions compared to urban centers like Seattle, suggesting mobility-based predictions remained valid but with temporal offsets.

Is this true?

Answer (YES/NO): NO